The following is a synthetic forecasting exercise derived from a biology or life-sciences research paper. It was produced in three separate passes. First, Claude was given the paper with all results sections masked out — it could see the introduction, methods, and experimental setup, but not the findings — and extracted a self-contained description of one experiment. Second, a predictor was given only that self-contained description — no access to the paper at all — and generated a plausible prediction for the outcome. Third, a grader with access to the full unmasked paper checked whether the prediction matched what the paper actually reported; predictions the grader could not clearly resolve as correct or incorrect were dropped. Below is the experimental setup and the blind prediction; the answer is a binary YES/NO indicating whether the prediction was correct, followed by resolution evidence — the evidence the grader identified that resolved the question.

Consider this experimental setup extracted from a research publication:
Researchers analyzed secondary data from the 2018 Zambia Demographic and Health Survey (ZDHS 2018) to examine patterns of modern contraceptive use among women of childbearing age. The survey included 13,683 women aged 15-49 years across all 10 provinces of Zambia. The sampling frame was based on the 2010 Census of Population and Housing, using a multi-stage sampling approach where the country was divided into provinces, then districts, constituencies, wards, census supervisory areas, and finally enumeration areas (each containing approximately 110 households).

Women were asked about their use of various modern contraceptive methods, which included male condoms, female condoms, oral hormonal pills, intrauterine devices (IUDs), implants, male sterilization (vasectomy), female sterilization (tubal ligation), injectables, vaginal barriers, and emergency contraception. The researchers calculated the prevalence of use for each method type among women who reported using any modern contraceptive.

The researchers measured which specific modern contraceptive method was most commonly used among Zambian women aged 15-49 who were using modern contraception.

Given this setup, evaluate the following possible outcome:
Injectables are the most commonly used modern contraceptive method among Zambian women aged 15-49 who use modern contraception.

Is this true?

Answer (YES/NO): YES